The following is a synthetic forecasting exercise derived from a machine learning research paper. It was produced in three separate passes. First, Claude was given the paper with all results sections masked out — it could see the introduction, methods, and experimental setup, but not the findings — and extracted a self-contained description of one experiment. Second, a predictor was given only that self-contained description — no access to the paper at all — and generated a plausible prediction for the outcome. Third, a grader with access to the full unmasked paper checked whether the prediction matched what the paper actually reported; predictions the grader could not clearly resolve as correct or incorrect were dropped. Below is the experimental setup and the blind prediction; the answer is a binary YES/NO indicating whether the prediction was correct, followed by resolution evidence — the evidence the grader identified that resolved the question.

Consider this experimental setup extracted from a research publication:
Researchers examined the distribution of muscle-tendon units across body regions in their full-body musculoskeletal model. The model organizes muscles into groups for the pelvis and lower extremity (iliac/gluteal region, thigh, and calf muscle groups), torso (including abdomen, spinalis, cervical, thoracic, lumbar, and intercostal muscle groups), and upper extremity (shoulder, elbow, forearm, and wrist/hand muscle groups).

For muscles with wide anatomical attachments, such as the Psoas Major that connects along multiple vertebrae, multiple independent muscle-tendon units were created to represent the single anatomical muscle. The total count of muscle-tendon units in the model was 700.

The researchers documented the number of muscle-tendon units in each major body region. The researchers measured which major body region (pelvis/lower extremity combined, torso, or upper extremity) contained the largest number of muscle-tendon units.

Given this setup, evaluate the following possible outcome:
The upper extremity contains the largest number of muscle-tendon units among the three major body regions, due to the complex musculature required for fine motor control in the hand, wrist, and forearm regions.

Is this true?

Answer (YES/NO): NO